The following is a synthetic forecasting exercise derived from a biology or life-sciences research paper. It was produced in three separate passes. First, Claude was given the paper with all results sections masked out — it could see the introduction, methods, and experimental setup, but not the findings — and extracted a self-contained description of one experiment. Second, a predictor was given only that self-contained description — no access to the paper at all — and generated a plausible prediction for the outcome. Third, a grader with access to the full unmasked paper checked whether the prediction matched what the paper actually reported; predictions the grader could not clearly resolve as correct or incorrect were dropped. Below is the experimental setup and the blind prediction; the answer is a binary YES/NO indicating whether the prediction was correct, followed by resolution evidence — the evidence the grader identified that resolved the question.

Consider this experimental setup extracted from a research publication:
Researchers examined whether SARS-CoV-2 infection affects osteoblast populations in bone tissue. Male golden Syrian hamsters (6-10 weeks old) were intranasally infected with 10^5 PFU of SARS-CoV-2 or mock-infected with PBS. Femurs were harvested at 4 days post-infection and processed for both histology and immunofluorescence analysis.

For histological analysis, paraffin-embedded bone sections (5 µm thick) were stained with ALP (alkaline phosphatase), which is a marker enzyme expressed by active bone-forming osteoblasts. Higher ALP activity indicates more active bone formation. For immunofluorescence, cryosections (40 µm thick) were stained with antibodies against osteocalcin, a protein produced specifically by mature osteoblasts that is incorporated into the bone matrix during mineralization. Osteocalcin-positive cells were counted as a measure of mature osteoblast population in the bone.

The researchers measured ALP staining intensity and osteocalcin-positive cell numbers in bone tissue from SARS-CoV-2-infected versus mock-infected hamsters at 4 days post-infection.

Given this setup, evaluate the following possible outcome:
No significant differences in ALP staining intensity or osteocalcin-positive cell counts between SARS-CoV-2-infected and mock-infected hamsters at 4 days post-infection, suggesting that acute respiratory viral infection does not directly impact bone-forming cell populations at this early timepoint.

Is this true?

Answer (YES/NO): YES